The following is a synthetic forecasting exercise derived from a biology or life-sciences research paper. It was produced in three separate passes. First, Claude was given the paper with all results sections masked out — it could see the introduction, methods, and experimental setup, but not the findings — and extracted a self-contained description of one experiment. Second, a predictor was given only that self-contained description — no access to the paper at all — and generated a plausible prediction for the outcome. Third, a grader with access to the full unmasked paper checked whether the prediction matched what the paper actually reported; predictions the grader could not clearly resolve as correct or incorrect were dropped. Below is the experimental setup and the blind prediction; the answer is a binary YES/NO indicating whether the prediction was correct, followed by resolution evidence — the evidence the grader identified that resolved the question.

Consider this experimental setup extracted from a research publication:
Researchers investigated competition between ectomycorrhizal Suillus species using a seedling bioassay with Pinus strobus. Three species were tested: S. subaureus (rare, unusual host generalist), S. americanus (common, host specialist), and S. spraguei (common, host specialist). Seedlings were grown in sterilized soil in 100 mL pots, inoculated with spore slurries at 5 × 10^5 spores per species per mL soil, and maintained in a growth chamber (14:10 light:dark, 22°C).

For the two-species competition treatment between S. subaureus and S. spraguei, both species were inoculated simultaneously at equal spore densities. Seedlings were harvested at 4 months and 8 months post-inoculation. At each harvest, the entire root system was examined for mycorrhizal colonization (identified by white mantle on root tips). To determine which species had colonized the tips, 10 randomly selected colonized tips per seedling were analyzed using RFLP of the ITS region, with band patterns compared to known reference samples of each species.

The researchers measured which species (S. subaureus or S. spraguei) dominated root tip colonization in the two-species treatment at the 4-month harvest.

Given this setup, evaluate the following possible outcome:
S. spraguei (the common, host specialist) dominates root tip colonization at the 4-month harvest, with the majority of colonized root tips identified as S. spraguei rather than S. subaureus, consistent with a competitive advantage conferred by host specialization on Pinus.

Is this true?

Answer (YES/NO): NO